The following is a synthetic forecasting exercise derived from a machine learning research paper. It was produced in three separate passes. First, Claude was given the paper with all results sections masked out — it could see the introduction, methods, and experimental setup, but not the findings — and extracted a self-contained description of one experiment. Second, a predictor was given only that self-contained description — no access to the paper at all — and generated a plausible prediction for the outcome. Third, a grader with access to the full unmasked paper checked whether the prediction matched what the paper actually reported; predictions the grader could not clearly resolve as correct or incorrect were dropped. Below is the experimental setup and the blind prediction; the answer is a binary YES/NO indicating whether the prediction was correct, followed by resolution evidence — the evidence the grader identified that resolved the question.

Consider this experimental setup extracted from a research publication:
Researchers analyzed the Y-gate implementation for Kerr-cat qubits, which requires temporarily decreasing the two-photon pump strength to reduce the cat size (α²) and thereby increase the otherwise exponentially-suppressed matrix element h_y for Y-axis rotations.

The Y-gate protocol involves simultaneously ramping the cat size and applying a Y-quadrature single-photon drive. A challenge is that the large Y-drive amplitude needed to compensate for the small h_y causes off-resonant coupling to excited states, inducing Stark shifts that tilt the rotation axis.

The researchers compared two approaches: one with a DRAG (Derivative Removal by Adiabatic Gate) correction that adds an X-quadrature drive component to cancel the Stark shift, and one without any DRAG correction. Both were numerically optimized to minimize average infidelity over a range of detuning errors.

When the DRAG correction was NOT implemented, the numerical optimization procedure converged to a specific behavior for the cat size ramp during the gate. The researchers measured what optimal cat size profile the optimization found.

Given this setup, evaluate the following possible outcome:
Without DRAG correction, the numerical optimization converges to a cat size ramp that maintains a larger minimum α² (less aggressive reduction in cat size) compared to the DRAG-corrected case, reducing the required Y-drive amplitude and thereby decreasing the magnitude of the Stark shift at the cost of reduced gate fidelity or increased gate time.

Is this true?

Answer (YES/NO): NO